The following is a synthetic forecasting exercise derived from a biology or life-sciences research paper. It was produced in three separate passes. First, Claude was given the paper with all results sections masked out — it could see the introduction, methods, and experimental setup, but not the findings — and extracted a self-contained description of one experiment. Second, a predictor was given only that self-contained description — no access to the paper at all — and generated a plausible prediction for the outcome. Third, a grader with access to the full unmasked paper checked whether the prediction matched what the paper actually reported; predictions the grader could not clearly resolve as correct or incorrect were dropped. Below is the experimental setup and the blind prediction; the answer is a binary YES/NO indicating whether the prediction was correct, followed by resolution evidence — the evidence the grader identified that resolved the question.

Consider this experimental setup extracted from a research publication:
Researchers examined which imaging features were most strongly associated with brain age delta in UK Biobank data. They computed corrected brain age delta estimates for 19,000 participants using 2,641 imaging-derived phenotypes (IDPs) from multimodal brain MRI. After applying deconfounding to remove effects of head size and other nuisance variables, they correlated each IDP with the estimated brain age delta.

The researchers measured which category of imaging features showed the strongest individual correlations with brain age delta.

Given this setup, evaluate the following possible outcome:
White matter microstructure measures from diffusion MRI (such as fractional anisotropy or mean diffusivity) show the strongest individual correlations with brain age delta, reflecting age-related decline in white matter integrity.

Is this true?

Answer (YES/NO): NO